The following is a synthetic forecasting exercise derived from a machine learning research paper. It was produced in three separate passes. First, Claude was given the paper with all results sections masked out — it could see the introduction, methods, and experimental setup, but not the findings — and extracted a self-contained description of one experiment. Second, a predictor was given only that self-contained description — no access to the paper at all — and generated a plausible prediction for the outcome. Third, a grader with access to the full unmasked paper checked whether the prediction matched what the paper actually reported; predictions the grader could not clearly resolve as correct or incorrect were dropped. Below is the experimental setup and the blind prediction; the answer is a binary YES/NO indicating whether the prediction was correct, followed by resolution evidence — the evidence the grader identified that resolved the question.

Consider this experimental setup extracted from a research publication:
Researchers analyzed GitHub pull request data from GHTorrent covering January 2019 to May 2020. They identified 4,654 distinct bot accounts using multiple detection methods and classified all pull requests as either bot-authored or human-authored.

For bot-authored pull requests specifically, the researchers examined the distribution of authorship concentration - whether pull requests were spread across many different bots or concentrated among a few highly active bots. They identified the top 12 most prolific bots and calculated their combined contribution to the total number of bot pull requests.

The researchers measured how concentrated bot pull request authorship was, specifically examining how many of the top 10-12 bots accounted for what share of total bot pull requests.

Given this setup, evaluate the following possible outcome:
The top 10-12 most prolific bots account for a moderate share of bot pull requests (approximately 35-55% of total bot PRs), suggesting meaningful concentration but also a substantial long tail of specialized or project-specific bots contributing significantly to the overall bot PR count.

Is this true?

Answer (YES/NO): NO